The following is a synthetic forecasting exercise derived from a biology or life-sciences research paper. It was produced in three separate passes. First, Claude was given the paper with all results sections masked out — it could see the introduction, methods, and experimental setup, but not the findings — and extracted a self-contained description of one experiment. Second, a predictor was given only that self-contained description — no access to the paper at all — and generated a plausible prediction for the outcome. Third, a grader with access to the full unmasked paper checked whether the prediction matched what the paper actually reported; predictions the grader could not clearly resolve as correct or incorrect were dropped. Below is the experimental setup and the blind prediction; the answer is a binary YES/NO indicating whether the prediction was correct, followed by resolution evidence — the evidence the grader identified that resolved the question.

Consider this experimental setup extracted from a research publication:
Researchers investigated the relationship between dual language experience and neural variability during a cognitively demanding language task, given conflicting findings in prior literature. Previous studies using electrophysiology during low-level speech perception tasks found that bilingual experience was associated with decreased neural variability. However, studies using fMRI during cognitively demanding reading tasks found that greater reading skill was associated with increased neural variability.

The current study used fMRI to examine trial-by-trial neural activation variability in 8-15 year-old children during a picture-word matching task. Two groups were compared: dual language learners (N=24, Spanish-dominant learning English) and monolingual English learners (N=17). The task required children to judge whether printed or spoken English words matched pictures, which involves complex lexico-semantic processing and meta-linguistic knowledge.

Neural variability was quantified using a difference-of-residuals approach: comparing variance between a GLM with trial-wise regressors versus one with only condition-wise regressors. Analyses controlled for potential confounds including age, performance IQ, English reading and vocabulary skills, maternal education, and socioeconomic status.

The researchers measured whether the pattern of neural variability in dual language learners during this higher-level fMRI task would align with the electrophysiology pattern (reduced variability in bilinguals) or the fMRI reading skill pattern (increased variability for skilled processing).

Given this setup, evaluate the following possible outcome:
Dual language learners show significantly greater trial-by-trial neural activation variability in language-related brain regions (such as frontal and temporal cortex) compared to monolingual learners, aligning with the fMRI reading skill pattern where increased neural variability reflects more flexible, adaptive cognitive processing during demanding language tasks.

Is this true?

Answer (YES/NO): NO